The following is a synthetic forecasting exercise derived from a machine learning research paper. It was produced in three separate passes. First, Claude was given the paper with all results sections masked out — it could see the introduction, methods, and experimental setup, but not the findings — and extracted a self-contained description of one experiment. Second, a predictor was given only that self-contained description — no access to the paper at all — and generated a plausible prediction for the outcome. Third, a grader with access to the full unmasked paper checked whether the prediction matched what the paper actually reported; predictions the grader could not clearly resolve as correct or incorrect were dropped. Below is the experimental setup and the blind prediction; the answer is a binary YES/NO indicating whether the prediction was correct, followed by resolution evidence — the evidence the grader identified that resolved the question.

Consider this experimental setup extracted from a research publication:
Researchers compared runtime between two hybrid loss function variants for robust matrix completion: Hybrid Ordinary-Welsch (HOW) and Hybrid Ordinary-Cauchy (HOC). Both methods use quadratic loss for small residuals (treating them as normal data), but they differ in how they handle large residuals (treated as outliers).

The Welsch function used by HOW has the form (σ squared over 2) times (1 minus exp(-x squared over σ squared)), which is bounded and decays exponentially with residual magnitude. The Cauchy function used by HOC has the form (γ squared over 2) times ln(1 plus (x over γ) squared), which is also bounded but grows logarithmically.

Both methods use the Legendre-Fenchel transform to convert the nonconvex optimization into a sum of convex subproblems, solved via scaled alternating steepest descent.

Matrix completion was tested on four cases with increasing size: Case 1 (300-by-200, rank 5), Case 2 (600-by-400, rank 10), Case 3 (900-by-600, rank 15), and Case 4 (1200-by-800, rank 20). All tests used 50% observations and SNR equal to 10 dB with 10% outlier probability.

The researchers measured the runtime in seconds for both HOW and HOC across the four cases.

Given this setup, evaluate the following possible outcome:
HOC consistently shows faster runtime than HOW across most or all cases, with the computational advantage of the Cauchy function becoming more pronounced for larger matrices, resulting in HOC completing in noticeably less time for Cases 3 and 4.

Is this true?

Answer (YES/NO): NO